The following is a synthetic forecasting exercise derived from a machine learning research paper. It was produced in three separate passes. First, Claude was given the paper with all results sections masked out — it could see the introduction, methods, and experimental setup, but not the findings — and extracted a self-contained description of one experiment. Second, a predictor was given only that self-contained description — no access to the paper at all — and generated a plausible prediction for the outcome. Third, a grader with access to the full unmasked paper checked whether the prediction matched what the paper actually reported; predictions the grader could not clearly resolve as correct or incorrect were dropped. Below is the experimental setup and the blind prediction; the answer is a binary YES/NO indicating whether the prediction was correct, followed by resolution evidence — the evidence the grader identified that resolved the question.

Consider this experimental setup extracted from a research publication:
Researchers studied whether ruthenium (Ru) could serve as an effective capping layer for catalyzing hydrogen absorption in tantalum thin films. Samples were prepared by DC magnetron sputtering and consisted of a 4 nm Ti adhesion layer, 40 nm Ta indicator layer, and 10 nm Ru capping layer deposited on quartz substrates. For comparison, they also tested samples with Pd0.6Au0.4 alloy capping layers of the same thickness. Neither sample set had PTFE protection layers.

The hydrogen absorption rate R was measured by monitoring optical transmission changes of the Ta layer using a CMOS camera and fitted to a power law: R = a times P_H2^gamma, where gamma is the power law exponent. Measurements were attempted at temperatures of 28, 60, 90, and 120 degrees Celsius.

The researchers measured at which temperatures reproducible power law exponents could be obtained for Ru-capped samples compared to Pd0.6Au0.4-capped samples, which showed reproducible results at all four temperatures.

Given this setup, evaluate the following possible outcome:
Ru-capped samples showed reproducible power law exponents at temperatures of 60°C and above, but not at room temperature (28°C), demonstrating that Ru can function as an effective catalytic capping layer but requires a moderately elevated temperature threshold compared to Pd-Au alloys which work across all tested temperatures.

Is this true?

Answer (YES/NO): NO